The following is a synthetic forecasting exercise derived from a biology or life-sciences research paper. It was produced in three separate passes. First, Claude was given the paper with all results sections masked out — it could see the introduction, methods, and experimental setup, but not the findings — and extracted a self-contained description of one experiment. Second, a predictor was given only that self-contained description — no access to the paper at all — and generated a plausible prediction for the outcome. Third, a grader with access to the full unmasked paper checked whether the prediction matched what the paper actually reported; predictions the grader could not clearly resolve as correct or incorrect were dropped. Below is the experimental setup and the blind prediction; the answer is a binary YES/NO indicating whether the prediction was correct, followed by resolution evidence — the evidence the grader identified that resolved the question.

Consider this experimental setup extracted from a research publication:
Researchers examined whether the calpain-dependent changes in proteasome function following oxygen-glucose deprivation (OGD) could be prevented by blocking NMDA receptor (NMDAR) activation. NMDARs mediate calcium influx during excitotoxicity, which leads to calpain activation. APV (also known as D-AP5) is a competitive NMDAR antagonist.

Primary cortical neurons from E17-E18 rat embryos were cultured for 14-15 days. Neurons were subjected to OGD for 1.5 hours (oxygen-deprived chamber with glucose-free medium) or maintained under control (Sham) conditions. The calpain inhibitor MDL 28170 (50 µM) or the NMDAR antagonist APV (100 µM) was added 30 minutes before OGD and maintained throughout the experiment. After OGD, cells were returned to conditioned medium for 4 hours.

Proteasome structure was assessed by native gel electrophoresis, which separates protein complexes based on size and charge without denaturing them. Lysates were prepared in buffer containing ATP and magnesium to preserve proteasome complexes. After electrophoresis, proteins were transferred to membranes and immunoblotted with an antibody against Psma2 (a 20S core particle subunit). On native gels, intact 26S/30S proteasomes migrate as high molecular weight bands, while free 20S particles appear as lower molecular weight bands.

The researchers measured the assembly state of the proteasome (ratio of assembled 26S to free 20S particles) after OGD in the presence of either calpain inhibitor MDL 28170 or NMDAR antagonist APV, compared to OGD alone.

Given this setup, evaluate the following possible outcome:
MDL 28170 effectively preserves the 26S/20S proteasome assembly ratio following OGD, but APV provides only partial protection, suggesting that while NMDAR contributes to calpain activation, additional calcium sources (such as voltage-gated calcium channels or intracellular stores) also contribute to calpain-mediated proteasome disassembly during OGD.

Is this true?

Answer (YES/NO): NO